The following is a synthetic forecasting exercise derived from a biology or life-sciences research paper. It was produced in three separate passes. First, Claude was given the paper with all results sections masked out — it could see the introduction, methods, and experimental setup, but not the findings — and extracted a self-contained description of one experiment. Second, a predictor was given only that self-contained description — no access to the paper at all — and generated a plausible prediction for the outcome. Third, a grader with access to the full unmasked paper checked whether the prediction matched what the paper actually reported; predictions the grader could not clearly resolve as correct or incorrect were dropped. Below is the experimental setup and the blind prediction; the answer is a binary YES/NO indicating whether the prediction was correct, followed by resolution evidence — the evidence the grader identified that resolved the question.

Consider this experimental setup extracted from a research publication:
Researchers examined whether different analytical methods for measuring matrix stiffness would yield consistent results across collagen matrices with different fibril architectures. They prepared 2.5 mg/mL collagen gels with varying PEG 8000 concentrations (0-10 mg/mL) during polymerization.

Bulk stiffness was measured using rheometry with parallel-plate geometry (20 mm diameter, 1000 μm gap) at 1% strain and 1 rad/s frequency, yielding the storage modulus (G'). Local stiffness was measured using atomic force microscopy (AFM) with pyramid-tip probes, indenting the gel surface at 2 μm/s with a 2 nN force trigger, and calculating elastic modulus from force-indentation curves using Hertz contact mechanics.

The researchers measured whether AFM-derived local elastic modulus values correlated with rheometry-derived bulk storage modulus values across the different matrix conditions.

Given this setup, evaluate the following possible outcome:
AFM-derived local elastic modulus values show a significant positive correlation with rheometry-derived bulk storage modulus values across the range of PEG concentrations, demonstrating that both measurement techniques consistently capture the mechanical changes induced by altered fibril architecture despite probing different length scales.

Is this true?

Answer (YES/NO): NO